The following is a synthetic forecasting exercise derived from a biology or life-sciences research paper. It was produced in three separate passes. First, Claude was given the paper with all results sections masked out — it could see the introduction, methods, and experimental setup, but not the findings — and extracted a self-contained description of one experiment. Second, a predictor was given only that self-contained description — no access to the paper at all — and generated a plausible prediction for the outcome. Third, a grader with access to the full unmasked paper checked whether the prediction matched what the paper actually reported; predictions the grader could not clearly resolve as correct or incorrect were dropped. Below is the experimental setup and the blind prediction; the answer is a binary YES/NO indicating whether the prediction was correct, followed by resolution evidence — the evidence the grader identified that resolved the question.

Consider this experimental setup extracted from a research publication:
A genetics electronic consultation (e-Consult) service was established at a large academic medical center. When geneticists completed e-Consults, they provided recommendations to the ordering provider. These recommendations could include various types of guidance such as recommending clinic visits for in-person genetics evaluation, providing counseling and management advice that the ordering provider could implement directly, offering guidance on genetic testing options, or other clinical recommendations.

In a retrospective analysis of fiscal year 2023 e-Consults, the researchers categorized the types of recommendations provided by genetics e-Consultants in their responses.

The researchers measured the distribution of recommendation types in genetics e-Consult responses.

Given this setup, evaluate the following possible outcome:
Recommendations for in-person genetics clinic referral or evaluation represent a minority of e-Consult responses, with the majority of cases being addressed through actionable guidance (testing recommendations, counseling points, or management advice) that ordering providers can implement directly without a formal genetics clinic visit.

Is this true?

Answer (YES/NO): NO